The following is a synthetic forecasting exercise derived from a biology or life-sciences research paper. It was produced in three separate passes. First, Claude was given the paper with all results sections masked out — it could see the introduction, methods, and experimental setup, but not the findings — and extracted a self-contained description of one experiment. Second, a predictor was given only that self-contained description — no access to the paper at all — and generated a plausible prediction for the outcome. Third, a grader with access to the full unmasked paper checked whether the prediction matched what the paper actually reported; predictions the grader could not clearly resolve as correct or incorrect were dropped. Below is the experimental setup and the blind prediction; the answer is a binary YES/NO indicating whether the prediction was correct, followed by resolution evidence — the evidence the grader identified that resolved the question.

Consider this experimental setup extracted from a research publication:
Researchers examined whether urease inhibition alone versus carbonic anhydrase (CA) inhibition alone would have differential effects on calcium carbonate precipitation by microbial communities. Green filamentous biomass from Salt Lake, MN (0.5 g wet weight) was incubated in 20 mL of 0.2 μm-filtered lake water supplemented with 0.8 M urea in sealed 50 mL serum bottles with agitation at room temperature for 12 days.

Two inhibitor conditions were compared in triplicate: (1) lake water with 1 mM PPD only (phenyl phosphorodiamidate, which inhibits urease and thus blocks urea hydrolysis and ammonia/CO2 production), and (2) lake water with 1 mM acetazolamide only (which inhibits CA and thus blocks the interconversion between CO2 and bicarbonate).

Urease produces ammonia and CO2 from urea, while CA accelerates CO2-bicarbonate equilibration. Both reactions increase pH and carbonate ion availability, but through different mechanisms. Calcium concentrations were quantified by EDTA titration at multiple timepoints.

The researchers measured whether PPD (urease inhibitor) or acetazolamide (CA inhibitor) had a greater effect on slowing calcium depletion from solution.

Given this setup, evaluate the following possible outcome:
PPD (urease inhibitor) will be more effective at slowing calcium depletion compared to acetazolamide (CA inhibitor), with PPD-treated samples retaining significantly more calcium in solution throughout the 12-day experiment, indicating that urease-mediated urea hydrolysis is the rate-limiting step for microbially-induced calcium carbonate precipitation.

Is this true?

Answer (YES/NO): YES